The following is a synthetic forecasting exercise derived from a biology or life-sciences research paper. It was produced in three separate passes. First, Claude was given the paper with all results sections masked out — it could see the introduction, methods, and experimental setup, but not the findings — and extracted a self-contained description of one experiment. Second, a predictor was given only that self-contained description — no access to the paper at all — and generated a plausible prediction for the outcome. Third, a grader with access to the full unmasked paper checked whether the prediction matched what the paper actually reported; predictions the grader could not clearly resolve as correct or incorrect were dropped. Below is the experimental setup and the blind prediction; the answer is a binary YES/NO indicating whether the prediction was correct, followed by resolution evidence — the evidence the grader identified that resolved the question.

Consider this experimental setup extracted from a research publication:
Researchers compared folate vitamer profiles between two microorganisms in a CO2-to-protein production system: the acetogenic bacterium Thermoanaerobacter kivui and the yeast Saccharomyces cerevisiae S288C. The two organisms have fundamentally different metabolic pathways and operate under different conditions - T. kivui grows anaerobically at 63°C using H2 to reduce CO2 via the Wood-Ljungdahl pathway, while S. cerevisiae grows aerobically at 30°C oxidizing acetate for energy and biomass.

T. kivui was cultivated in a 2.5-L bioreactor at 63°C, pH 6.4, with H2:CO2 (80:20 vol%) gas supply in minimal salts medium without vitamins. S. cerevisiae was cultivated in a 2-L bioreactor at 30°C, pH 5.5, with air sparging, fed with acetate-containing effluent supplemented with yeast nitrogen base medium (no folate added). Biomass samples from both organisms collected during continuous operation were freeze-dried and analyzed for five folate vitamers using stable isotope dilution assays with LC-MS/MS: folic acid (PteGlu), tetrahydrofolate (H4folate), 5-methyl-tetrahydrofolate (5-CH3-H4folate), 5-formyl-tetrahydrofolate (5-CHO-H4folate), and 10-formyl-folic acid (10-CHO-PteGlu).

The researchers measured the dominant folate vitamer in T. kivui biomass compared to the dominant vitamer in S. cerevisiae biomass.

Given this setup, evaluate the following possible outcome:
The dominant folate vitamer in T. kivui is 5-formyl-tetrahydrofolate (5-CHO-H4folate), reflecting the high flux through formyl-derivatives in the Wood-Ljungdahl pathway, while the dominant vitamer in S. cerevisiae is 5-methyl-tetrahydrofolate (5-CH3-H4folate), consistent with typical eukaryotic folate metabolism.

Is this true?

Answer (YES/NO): NO